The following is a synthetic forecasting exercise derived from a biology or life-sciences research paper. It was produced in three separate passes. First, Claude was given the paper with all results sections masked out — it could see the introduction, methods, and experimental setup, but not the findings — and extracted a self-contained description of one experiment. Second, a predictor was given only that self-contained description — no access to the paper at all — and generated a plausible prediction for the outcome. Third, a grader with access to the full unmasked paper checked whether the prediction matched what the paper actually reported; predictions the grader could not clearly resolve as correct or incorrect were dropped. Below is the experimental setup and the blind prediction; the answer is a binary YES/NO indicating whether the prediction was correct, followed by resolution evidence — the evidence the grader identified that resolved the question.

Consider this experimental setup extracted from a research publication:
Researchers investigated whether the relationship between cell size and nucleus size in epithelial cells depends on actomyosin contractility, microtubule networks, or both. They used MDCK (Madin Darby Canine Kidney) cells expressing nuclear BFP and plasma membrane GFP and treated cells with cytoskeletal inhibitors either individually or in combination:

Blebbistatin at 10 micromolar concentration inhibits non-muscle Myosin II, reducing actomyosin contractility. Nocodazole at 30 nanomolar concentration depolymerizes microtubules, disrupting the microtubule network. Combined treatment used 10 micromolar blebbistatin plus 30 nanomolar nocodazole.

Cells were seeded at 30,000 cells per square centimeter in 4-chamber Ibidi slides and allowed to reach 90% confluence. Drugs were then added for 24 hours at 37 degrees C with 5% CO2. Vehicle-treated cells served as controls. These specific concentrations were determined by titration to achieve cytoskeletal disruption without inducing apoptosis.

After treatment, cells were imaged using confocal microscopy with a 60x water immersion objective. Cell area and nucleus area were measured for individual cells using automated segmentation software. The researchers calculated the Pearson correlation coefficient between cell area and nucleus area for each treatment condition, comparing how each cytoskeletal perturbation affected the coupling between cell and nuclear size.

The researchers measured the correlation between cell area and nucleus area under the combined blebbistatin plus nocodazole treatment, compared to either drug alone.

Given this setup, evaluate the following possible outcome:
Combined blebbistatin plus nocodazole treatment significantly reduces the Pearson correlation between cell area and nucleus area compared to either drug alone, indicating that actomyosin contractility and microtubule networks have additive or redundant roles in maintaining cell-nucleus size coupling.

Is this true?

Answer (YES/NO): NO